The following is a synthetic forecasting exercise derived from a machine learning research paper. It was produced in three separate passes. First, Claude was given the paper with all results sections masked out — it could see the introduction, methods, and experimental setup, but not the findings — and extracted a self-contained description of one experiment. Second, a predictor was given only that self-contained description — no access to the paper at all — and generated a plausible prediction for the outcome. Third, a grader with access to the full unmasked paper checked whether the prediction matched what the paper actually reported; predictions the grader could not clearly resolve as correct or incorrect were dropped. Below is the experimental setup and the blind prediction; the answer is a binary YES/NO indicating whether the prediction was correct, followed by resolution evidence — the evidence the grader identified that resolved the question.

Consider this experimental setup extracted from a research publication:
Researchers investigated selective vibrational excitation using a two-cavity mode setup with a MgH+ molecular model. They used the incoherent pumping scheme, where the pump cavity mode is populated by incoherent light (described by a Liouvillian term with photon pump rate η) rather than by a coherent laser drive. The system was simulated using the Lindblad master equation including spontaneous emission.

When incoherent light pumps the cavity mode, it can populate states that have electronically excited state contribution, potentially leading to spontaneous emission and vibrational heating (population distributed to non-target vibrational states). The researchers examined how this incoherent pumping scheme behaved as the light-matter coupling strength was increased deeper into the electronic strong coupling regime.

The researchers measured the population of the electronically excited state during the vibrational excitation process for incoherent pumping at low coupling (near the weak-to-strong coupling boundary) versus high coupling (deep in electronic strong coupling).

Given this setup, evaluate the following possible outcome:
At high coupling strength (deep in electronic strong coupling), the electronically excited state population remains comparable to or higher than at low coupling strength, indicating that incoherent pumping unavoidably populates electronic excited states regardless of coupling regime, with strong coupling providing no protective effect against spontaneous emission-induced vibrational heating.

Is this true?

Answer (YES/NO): YES